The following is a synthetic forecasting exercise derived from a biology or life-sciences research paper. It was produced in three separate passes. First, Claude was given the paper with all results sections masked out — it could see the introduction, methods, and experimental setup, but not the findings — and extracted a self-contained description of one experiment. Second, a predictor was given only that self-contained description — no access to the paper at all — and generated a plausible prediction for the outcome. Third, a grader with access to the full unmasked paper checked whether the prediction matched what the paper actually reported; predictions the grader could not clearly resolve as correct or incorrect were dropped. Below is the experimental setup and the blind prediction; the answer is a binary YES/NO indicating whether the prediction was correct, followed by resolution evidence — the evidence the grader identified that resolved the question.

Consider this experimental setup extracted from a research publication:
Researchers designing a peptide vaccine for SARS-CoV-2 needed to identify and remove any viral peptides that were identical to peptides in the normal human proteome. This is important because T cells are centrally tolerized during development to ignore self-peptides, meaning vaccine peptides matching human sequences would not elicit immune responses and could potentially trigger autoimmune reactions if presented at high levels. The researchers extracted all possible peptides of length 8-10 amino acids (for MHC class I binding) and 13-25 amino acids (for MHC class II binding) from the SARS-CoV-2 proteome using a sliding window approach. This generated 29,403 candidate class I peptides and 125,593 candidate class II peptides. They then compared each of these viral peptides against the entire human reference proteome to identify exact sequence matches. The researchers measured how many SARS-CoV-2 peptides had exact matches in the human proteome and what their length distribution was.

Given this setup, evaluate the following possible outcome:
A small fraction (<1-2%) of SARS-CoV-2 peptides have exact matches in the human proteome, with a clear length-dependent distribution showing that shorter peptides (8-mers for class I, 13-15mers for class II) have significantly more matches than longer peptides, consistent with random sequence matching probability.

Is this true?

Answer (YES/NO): NO